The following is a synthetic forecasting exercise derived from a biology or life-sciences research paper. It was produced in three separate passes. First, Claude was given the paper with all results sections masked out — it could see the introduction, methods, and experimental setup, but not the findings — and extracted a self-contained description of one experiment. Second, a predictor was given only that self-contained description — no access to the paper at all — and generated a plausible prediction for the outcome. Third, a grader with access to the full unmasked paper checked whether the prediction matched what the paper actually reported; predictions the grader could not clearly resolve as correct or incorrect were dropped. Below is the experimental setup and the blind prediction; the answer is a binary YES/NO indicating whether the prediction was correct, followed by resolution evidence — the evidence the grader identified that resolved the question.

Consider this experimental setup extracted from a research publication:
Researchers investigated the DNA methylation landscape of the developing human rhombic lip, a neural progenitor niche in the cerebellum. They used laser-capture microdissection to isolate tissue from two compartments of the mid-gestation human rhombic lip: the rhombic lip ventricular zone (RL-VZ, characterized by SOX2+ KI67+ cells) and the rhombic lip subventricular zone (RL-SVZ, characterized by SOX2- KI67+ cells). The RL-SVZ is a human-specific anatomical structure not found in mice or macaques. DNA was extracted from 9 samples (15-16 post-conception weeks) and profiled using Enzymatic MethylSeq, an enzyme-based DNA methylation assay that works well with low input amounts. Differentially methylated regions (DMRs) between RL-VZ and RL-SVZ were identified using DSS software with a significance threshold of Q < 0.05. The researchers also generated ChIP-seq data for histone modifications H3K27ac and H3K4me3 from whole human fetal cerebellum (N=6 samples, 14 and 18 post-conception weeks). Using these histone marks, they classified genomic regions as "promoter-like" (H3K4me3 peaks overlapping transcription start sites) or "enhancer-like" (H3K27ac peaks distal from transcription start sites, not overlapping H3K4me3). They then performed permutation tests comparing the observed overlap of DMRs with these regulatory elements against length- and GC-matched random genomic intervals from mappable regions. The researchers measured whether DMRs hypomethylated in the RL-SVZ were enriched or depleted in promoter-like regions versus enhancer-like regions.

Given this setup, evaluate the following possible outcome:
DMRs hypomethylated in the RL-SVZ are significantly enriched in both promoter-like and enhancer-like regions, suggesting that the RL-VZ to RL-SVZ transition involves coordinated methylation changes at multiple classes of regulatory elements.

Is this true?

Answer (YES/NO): NO